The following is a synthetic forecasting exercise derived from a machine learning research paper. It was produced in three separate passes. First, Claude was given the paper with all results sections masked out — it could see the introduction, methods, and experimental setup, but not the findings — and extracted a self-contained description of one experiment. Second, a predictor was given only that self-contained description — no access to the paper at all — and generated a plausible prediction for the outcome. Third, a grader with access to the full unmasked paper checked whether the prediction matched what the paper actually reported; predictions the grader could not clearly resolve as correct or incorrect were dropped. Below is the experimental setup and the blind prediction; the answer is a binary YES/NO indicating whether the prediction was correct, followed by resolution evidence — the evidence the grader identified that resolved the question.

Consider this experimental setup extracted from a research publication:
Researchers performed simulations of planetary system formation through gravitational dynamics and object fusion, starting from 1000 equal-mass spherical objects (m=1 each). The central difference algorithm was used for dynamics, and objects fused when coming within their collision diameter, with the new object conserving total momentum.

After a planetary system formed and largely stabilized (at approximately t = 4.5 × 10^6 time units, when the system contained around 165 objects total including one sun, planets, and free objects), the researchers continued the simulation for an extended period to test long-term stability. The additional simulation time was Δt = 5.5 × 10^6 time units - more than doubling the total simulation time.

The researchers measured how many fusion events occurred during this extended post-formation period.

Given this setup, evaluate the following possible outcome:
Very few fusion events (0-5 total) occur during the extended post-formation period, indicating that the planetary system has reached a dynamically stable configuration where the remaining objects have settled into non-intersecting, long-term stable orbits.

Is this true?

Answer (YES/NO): YES